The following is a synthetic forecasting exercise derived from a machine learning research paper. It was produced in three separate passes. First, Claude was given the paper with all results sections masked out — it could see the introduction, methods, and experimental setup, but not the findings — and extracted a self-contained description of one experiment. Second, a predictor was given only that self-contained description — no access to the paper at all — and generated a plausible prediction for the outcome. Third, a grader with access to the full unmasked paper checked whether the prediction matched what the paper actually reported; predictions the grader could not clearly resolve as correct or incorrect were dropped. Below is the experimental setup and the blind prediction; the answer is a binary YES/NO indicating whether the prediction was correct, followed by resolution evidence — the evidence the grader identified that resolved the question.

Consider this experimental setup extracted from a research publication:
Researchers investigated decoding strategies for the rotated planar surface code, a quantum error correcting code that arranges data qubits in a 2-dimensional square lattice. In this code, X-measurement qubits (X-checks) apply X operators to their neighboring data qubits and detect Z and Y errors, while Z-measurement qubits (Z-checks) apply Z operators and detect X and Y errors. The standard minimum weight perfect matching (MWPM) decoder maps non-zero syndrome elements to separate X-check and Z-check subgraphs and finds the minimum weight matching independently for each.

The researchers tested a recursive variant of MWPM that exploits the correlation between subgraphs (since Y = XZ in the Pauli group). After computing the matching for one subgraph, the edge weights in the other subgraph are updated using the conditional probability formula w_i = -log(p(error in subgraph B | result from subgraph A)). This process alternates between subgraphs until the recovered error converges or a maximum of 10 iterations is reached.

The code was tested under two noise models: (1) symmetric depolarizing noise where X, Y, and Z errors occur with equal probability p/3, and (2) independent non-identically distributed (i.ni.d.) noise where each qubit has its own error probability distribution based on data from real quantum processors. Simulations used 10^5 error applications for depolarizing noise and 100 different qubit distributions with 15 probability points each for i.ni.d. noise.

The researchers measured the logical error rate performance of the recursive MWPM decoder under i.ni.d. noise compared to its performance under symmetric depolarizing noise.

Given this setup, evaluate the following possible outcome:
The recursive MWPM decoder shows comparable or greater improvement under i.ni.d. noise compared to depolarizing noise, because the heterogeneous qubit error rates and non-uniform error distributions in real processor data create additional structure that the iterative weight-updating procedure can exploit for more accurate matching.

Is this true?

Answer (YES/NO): YES